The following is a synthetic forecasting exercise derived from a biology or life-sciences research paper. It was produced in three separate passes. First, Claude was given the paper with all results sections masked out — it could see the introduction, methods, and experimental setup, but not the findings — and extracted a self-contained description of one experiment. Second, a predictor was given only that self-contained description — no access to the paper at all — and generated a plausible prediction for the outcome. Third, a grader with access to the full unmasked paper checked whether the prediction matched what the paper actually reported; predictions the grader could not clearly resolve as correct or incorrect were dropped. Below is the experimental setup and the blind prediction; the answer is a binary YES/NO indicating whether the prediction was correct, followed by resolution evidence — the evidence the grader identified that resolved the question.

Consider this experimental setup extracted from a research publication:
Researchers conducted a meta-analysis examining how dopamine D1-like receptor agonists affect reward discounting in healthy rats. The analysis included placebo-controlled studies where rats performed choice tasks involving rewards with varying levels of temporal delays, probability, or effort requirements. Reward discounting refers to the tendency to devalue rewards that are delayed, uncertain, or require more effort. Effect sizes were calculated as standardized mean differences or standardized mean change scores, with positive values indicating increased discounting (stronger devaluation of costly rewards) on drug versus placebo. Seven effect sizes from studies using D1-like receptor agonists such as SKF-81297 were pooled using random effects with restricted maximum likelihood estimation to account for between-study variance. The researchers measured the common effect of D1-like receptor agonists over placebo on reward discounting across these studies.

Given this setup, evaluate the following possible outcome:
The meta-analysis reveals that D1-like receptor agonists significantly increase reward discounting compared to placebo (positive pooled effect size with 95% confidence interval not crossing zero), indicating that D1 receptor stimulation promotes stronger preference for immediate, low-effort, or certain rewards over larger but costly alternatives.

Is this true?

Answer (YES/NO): NO